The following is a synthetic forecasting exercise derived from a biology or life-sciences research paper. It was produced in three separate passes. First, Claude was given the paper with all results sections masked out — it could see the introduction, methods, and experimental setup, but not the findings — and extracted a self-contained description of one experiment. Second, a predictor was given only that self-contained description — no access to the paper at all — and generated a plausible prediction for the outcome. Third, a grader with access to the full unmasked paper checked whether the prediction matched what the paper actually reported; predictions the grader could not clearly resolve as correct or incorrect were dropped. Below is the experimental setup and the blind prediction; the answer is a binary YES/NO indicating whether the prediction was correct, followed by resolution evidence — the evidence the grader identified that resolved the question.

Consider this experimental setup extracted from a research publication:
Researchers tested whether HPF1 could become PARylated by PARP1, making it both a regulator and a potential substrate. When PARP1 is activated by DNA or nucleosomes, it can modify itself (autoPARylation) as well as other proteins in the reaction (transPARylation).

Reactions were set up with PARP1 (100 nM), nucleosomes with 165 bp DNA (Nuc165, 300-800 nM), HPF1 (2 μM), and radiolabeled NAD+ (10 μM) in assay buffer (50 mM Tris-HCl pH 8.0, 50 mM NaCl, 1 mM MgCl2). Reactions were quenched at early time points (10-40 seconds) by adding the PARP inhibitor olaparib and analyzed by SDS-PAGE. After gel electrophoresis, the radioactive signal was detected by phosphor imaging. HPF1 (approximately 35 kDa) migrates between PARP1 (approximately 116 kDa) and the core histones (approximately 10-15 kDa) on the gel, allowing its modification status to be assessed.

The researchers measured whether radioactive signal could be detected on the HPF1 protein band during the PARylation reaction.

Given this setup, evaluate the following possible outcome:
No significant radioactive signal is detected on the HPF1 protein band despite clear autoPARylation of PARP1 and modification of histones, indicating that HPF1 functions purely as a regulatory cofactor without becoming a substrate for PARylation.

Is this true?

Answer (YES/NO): NO